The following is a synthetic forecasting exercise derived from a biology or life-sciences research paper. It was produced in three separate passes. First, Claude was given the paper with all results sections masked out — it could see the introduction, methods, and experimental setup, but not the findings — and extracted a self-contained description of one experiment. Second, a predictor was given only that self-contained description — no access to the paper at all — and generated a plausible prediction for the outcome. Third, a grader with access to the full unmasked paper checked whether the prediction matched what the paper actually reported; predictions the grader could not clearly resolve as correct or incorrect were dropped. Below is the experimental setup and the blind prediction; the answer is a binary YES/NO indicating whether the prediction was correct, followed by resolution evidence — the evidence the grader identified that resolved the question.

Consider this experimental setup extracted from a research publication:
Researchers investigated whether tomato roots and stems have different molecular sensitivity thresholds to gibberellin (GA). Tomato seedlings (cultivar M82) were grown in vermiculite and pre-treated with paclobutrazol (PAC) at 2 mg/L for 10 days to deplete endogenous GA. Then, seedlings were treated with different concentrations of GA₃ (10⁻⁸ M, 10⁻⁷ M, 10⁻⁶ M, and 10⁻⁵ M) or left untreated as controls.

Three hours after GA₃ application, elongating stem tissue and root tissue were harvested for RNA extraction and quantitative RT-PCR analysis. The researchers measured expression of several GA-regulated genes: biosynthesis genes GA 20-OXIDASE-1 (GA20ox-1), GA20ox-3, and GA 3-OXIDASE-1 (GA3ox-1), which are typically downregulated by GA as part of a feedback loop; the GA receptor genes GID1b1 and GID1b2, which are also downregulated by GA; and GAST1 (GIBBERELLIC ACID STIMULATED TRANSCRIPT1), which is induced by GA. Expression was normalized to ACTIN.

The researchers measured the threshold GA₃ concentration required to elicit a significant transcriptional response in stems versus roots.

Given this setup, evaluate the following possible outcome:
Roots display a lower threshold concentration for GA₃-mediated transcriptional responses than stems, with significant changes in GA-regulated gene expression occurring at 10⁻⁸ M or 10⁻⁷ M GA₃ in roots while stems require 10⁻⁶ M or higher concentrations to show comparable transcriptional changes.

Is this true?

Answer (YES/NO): NO